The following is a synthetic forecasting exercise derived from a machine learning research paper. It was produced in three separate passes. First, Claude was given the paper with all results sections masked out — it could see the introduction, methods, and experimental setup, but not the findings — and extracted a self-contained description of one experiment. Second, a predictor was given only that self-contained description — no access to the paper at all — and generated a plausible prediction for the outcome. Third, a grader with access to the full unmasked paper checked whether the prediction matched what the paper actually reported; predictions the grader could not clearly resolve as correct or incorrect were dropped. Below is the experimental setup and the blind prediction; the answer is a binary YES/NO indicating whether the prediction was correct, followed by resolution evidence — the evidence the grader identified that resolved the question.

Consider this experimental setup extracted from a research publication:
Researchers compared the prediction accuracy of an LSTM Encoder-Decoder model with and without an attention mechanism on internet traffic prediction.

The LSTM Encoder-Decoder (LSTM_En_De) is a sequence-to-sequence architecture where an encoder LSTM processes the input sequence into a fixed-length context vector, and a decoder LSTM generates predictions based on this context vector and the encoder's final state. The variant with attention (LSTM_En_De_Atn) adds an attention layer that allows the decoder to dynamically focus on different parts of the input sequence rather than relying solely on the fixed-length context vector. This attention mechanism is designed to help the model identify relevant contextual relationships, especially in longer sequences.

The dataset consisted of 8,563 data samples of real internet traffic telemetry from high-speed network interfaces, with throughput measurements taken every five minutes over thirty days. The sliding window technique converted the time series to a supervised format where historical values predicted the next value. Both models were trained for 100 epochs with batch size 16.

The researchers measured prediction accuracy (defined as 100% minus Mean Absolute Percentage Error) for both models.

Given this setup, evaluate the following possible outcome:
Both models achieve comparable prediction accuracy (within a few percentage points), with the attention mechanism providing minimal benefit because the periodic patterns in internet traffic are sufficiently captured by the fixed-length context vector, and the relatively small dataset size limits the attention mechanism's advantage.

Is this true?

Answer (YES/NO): YES